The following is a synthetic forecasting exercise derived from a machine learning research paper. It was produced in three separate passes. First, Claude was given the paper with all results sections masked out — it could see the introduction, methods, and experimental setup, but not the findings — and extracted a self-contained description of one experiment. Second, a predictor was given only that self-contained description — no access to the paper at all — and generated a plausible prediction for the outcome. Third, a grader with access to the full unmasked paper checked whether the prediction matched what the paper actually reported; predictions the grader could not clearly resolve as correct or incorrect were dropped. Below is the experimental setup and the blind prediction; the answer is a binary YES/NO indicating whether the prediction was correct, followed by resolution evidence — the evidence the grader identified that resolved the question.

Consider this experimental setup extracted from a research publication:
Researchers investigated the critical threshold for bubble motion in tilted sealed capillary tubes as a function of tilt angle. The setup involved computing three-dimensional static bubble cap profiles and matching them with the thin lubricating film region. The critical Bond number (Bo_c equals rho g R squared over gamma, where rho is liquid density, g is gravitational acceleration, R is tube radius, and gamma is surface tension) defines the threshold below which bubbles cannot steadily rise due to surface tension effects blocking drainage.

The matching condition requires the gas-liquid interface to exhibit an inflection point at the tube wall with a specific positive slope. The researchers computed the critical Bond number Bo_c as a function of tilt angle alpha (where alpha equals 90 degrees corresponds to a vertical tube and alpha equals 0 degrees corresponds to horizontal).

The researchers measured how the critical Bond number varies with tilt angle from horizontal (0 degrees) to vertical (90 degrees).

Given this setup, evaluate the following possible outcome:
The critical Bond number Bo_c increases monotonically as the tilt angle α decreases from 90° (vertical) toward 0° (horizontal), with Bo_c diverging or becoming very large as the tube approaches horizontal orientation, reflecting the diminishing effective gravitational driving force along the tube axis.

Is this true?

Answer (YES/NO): NO